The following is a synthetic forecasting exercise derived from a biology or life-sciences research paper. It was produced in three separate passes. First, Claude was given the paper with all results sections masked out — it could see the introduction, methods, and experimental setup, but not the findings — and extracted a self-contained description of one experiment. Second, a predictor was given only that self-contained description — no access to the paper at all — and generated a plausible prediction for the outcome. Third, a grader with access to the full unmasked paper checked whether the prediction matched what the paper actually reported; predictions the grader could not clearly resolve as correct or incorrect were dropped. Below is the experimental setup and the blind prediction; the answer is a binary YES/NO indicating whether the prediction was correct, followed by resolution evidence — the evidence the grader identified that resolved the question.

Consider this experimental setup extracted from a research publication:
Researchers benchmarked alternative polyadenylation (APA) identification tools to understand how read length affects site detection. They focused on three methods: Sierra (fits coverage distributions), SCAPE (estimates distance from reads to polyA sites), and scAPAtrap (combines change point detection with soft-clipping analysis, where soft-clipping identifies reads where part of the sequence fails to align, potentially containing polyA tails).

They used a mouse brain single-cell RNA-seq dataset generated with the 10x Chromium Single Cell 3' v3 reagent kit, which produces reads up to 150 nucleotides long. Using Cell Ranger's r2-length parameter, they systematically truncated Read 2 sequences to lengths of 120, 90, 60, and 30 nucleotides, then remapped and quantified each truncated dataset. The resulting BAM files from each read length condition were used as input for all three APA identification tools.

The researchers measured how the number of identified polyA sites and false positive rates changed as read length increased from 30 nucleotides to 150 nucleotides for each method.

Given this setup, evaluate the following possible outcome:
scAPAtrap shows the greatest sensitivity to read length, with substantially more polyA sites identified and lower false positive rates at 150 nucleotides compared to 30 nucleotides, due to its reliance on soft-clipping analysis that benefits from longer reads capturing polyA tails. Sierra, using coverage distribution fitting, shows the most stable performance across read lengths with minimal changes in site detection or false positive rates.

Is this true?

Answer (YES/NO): NO